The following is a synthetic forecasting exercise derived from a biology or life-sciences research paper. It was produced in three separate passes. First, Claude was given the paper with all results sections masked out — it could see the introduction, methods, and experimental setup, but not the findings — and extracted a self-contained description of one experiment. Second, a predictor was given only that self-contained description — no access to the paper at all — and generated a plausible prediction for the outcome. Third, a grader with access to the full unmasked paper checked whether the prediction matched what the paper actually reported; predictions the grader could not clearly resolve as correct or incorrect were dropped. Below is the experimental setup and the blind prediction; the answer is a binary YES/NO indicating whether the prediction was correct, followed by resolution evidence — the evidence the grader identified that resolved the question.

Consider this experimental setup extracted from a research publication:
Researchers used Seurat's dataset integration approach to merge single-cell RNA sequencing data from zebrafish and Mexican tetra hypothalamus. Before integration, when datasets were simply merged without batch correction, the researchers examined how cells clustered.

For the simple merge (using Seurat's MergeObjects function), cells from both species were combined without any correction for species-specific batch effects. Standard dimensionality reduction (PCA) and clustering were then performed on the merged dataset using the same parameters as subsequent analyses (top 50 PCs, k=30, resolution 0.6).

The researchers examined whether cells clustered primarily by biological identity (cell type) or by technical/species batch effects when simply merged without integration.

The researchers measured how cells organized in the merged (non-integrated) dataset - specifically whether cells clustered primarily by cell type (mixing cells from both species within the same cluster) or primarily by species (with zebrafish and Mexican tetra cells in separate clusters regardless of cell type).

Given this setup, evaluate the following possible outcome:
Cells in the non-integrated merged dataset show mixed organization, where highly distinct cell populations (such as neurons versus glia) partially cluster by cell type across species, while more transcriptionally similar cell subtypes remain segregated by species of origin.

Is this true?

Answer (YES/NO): NO